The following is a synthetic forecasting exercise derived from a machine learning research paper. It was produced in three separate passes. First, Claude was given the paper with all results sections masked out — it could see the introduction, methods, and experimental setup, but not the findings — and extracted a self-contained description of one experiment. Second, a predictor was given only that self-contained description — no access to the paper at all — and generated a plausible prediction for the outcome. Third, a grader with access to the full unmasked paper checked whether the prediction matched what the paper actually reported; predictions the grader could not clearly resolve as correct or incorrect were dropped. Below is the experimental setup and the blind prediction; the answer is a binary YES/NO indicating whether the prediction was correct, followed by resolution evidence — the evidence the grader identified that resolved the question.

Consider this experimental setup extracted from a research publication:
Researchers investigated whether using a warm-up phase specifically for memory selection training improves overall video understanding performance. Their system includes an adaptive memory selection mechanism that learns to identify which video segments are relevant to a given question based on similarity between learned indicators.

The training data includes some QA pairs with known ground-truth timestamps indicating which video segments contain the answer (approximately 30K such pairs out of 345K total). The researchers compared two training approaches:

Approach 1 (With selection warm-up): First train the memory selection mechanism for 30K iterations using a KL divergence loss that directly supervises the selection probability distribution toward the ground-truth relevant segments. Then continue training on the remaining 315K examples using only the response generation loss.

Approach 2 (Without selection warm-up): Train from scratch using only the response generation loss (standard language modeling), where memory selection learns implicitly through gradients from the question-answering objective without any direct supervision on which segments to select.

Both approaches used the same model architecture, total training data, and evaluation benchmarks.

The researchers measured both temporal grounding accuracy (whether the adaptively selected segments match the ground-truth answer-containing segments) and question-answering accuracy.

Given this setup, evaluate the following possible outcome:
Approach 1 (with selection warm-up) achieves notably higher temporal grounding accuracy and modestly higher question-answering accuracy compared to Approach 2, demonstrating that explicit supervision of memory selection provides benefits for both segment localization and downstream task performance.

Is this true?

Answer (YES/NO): NO